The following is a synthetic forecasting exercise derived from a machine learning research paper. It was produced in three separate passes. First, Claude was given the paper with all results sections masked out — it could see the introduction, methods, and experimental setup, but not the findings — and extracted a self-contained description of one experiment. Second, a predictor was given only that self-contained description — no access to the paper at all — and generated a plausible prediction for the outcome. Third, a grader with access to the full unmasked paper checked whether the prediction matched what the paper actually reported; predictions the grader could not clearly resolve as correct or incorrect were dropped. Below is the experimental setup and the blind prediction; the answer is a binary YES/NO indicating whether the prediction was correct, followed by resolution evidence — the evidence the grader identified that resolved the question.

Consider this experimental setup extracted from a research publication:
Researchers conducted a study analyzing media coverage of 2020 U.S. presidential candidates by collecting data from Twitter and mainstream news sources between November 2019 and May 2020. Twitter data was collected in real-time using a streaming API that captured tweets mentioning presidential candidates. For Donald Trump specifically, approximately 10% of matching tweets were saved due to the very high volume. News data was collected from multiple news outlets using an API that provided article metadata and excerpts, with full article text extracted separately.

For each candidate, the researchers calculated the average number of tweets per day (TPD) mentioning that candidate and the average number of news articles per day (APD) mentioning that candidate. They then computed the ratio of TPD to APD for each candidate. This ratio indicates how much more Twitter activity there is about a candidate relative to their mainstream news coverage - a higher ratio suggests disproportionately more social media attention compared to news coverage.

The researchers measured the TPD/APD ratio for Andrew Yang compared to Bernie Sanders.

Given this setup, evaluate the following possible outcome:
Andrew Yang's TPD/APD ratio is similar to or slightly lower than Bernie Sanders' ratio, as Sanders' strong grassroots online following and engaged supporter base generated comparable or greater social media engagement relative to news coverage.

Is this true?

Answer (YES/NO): NO